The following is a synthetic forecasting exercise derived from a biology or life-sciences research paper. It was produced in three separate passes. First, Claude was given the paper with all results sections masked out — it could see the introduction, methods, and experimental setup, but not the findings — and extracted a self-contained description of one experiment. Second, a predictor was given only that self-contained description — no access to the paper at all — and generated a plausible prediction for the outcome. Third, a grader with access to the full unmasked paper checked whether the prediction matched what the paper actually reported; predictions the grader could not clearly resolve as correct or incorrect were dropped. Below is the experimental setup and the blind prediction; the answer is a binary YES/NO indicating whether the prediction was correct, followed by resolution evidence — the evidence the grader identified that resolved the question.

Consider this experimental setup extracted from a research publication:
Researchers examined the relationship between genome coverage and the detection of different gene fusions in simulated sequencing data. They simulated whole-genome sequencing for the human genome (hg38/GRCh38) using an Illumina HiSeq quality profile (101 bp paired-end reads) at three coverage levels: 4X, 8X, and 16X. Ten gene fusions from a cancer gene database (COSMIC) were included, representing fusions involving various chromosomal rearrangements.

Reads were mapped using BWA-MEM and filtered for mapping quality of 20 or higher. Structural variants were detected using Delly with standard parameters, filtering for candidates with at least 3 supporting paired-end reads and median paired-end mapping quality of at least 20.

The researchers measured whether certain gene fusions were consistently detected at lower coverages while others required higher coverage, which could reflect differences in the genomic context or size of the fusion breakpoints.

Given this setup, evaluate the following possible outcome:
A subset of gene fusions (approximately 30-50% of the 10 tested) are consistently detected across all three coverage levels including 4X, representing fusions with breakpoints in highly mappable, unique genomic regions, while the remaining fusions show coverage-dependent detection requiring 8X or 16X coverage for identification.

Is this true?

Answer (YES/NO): NO